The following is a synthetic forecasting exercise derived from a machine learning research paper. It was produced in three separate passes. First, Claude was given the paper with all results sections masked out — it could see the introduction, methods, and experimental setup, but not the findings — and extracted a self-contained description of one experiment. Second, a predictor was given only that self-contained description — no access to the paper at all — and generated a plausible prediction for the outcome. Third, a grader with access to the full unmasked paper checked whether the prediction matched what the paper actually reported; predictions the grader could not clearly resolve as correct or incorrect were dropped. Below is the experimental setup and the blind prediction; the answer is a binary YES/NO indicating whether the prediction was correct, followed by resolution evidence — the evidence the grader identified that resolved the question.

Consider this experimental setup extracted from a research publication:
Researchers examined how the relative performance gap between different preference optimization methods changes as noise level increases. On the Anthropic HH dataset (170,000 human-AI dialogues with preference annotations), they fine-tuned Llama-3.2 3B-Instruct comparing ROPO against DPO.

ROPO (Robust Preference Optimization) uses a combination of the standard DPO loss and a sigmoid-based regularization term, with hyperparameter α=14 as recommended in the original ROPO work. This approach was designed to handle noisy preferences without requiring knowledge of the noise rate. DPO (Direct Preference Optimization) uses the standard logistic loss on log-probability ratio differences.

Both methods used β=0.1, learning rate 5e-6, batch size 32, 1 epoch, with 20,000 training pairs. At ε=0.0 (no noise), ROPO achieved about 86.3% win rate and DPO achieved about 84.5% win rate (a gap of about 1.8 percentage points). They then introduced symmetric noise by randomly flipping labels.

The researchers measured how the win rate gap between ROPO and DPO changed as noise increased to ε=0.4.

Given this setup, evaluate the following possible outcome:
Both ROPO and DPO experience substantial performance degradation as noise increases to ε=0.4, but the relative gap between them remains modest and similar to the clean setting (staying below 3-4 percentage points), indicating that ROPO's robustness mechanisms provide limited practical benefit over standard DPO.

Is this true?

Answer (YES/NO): YES